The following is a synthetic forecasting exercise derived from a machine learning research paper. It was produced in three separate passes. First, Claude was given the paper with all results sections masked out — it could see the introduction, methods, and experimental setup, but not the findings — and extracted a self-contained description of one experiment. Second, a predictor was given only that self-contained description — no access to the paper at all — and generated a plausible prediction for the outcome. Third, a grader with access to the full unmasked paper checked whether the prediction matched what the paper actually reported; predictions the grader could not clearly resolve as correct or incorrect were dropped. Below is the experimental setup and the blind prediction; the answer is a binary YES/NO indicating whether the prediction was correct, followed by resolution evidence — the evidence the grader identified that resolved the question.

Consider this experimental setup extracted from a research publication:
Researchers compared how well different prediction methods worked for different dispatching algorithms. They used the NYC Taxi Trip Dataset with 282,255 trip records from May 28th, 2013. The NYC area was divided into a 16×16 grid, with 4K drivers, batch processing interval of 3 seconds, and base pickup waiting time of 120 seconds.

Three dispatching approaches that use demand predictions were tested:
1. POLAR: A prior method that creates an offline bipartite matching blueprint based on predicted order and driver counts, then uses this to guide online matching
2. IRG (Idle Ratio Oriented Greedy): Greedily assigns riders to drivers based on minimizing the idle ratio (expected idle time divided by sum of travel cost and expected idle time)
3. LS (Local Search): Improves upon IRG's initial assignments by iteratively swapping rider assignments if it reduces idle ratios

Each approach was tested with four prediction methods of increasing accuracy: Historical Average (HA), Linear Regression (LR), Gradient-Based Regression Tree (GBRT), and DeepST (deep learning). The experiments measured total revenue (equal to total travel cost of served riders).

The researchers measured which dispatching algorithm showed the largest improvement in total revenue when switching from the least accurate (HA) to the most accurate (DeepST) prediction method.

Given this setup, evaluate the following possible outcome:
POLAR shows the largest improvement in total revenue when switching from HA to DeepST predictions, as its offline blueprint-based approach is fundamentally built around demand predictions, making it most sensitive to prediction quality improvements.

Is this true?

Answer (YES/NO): YES